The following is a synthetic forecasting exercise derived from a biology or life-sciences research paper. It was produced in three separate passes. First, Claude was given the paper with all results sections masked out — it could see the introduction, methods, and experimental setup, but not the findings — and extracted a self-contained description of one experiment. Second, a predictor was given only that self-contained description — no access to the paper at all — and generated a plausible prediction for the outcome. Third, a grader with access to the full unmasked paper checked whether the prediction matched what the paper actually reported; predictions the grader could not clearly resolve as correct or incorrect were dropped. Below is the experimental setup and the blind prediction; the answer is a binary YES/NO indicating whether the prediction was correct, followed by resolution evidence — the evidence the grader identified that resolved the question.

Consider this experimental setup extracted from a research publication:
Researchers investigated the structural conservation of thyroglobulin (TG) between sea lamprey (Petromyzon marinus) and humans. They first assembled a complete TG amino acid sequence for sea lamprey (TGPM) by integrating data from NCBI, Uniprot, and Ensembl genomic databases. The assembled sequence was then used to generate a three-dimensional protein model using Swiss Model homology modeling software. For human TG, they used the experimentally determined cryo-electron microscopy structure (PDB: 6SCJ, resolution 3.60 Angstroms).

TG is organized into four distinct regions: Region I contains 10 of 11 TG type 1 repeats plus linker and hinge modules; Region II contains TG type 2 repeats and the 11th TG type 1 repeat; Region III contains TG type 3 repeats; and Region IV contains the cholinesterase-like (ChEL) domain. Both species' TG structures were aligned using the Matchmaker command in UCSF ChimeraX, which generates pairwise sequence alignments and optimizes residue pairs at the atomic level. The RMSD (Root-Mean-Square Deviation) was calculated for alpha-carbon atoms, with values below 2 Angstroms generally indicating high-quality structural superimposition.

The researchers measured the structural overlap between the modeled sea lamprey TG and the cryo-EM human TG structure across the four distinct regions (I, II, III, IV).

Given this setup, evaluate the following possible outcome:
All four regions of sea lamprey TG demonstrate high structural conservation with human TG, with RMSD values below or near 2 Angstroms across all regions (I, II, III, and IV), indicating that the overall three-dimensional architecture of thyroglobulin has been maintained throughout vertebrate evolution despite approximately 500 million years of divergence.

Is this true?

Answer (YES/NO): YES